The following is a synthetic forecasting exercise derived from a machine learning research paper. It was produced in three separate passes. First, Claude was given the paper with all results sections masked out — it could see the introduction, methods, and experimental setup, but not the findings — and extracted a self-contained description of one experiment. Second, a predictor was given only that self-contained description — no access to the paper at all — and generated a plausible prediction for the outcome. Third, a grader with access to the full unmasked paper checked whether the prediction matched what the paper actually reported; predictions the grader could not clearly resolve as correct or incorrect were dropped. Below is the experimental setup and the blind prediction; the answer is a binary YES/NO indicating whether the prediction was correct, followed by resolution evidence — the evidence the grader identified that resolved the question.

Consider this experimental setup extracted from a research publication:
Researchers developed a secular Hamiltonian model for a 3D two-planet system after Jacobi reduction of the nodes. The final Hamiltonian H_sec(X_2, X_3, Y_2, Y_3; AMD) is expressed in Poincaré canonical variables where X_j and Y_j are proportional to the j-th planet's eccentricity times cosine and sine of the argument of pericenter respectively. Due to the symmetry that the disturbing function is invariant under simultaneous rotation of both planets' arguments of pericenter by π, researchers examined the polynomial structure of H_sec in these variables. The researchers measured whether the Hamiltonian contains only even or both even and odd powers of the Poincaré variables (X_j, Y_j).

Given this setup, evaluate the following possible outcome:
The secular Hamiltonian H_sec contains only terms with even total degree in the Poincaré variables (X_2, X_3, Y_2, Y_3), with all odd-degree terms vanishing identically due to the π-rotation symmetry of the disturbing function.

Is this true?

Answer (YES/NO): YES